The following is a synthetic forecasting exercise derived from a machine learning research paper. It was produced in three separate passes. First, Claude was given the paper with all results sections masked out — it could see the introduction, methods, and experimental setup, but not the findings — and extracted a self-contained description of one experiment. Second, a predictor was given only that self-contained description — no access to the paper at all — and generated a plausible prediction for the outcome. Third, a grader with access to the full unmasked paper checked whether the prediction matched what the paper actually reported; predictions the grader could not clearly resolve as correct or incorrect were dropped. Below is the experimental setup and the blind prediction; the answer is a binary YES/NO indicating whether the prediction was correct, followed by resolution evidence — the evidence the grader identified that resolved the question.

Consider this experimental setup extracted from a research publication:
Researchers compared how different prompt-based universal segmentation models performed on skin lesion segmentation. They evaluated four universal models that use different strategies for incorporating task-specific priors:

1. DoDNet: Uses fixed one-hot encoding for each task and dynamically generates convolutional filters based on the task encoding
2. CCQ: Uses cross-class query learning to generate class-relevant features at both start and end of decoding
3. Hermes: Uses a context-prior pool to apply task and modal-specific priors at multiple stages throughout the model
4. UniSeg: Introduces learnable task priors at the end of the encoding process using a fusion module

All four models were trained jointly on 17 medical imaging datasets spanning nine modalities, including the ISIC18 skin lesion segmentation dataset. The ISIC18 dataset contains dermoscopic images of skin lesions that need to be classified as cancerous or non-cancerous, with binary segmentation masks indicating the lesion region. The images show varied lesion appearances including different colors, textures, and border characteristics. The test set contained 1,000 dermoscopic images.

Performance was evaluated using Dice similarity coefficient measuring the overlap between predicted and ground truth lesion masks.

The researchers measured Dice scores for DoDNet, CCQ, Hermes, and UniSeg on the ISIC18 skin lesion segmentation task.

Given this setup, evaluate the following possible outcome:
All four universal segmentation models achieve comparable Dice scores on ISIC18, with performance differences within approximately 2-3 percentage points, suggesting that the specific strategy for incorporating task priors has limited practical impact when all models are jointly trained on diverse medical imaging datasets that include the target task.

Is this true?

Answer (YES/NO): YES